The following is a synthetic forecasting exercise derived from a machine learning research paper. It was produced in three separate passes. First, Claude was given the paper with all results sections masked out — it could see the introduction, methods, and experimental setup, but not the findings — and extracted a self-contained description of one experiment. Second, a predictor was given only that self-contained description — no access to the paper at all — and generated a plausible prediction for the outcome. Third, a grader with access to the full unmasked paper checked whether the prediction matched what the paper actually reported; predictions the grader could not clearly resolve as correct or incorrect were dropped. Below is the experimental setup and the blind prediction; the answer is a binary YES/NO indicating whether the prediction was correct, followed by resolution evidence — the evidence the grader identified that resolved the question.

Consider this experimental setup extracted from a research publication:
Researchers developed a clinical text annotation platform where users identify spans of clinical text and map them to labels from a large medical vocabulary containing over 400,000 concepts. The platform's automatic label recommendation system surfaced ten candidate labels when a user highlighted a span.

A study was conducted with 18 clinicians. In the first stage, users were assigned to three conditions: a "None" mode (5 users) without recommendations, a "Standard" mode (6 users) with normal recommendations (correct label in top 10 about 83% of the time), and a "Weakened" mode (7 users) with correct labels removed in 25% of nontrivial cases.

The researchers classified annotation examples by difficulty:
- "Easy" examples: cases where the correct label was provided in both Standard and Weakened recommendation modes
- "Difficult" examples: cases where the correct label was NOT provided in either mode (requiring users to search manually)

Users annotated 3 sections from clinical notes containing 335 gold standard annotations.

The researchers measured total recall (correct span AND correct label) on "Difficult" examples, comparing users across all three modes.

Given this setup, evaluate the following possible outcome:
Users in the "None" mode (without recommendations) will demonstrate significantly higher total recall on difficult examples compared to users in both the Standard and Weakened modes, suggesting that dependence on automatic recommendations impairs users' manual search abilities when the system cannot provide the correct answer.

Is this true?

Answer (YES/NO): NO